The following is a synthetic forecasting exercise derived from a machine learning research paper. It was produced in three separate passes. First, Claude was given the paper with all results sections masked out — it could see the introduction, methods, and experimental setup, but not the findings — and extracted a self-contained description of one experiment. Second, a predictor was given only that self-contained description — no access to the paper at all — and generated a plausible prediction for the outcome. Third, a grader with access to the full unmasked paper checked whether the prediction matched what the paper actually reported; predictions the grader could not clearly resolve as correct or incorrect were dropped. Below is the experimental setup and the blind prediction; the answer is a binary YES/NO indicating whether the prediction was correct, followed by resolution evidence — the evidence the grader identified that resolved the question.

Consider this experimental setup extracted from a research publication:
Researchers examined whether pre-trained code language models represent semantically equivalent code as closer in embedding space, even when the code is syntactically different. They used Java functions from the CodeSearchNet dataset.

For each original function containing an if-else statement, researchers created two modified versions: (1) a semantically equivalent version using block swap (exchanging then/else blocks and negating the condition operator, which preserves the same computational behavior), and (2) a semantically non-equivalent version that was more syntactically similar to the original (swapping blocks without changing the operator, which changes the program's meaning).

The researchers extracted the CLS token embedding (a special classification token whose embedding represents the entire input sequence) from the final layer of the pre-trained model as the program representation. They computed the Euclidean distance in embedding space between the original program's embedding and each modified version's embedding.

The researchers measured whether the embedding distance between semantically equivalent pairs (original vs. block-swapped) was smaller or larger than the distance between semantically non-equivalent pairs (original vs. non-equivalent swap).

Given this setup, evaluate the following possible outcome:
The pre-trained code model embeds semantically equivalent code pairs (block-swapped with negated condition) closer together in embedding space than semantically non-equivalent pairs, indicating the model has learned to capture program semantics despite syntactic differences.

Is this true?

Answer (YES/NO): YES